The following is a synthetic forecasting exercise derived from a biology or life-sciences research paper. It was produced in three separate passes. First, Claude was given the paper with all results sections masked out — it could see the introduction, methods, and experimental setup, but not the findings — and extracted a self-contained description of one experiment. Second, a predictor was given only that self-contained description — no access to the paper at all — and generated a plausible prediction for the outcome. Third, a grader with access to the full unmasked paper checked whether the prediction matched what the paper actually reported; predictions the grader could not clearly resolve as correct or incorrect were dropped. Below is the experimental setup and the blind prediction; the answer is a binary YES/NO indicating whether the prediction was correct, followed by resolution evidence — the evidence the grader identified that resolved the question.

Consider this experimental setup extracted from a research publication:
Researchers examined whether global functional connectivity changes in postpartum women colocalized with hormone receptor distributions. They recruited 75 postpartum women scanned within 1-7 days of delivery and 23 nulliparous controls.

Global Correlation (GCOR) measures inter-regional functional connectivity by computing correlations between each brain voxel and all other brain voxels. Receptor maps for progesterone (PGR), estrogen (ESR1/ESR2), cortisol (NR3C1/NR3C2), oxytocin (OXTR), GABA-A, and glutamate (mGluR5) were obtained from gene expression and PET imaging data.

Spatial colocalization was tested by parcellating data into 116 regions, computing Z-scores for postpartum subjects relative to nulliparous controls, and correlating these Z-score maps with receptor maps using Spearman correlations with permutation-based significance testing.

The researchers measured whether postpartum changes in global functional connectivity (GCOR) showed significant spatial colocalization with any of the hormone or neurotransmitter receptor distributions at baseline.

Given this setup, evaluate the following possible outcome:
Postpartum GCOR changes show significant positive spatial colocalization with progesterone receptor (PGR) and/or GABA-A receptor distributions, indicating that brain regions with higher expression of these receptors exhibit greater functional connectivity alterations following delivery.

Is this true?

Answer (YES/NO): NO